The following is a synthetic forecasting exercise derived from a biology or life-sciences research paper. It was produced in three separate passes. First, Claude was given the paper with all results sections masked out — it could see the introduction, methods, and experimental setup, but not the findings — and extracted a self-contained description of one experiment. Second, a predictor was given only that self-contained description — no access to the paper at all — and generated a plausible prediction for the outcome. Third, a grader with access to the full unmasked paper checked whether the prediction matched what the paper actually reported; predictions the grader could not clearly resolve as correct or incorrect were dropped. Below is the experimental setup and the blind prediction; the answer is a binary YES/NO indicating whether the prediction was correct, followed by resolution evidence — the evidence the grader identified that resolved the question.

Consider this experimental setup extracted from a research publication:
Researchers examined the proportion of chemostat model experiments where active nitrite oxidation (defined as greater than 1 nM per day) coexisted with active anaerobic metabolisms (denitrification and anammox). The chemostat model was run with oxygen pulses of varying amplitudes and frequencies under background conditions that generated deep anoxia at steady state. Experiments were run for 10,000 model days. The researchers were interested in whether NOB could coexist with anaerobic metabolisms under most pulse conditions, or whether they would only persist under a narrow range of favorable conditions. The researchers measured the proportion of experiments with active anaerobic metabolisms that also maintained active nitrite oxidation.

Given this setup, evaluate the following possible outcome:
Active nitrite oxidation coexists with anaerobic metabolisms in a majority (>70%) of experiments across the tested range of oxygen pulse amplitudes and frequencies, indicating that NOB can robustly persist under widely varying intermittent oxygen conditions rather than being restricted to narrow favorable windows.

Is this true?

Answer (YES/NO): YES